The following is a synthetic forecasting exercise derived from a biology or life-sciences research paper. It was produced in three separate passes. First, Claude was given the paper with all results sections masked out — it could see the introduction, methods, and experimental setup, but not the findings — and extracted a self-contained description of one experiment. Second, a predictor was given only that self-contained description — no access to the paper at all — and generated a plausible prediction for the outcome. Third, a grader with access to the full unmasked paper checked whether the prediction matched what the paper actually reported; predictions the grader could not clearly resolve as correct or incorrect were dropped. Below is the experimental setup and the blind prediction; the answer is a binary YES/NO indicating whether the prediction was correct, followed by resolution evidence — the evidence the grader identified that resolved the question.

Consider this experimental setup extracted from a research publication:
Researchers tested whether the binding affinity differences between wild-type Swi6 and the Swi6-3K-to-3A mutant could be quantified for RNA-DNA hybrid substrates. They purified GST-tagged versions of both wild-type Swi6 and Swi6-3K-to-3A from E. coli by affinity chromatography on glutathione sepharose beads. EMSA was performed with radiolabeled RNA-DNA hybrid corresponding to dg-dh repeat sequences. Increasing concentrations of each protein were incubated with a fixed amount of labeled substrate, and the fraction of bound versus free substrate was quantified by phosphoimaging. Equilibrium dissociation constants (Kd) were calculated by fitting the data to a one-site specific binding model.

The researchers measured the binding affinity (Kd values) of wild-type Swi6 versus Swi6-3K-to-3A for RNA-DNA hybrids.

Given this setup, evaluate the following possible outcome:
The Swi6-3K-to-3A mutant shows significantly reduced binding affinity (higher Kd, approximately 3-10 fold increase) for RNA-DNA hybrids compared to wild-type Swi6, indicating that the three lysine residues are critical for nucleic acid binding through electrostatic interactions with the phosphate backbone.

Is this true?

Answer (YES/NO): NO